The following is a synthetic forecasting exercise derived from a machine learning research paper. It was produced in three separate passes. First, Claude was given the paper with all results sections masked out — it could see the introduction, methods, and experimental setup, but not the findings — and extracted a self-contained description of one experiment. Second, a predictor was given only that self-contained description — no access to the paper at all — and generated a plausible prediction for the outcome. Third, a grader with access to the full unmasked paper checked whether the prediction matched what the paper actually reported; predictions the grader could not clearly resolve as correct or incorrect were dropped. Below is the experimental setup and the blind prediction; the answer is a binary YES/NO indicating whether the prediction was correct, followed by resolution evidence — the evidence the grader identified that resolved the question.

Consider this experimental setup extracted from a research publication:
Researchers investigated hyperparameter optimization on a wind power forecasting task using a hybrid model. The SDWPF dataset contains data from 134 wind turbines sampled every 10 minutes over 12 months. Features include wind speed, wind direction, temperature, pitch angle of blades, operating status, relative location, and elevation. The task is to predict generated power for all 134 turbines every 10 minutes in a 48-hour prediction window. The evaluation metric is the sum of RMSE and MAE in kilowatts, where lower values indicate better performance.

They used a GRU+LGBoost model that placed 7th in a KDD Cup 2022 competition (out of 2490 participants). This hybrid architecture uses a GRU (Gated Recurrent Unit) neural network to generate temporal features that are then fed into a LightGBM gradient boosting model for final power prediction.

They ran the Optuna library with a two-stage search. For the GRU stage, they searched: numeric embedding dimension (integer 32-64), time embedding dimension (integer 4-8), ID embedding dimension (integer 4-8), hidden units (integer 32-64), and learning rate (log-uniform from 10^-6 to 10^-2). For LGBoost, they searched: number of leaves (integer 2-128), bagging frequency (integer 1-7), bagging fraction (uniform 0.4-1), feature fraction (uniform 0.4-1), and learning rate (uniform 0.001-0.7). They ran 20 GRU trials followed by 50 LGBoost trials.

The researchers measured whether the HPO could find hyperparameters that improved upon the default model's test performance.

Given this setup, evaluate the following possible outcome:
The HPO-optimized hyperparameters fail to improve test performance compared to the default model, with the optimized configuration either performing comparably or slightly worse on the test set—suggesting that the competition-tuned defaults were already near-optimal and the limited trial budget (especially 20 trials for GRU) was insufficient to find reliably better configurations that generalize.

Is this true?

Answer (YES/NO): YES